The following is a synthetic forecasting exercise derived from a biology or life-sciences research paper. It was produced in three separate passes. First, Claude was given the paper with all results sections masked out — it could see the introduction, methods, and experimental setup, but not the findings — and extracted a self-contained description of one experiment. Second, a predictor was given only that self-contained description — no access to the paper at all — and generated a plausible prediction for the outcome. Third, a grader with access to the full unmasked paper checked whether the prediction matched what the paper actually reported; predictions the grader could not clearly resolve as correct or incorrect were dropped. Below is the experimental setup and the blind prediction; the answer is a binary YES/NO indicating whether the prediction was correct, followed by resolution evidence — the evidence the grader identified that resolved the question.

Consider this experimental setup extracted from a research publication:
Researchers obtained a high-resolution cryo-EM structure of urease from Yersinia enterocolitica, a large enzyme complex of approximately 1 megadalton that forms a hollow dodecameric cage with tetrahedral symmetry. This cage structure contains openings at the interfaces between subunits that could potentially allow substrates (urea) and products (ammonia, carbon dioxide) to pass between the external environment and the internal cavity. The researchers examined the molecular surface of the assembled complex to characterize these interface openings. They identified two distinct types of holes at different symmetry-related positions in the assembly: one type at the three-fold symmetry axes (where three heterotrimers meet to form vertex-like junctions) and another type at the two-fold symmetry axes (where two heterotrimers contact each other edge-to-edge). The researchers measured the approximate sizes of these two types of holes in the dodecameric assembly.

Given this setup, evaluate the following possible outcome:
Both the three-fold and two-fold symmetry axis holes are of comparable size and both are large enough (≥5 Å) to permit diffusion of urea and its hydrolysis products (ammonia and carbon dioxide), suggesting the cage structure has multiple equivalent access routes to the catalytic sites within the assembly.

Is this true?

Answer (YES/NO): NO